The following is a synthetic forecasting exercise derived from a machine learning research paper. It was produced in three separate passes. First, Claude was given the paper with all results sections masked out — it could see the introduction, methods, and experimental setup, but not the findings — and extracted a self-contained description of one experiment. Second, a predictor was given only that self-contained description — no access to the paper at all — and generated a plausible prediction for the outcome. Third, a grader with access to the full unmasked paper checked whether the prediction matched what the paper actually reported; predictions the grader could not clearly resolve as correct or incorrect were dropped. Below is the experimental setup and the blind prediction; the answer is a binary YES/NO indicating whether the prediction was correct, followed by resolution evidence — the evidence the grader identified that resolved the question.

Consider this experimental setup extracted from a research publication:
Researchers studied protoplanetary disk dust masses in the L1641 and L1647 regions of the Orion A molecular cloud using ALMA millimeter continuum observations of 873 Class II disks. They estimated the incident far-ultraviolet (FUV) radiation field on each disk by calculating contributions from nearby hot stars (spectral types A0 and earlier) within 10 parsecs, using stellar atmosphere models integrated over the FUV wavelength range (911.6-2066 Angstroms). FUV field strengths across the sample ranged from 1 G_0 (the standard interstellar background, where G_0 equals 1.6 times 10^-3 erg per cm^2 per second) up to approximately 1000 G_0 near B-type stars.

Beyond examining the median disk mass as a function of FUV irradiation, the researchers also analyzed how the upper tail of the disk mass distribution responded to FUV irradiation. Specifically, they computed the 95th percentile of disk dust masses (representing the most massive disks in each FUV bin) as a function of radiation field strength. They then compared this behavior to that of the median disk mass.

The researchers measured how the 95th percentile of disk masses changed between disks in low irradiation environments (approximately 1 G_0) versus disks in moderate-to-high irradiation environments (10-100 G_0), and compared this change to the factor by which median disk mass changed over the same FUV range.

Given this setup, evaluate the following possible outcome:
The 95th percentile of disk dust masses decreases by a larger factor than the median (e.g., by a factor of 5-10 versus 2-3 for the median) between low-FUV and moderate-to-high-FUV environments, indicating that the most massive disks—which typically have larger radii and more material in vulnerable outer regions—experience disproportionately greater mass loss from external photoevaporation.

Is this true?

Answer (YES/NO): YES